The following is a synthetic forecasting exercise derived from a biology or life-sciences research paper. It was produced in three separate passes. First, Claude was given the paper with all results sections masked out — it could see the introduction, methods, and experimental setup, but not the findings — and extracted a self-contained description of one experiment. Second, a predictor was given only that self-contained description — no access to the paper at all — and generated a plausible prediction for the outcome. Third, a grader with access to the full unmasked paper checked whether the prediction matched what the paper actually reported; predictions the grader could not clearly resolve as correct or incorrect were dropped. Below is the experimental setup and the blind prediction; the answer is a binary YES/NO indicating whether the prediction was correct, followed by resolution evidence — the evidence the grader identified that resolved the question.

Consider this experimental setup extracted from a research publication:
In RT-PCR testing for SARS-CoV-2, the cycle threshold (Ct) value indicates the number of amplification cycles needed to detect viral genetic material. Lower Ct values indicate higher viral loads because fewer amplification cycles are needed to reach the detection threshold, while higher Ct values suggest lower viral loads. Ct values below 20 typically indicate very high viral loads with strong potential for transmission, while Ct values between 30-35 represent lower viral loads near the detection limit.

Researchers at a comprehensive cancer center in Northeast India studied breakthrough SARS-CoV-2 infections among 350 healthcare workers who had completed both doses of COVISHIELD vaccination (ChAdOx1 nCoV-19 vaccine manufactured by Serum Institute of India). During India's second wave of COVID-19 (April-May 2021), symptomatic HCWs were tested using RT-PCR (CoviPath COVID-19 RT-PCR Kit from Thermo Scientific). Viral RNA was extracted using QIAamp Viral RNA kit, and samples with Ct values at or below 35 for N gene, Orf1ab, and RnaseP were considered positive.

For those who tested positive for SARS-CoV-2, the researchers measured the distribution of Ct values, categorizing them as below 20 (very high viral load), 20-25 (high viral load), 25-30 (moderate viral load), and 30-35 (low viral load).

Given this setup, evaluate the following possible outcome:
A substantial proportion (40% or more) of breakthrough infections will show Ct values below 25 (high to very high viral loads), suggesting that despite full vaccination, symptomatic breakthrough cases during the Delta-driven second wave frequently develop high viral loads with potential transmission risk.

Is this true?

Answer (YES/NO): YES